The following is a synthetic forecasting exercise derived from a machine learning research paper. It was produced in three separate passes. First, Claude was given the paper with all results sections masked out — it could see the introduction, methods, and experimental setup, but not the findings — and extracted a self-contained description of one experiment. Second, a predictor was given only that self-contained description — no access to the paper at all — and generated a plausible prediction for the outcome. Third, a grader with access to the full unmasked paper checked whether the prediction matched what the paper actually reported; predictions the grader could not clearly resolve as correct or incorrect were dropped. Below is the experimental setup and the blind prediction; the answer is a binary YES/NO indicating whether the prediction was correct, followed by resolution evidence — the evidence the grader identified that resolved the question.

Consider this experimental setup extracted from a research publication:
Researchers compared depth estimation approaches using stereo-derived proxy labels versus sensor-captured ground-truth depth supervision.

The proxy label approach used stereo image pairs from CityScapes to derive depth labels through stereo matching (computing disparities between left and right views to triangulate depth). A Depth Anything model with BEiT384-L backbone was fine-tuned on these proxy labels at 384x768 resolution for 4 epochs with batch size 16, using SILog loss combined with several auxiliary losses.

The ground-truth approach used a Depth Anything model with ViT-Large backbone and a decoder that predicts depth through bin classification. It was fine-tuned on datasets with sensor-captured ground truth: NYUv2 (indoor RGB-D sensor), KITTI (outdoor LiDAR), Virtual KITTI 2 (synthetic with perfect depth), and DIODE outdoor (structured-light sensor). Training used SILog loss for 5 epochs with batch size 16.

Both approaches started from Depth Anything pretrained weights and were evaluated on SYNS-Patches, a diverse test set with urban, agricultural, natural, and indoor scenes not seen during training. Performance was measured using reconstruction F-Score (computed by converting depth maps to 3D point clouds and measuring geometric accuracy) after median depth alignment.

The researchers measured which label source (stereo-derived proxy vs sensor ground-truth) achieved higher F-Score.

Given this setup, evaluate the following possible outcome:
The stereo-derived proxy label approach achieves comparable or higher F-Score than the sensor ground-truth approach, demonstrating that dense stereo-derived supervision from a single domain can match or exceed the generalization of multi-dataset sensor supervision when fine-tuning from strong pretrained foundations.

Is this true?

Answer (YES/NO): YES